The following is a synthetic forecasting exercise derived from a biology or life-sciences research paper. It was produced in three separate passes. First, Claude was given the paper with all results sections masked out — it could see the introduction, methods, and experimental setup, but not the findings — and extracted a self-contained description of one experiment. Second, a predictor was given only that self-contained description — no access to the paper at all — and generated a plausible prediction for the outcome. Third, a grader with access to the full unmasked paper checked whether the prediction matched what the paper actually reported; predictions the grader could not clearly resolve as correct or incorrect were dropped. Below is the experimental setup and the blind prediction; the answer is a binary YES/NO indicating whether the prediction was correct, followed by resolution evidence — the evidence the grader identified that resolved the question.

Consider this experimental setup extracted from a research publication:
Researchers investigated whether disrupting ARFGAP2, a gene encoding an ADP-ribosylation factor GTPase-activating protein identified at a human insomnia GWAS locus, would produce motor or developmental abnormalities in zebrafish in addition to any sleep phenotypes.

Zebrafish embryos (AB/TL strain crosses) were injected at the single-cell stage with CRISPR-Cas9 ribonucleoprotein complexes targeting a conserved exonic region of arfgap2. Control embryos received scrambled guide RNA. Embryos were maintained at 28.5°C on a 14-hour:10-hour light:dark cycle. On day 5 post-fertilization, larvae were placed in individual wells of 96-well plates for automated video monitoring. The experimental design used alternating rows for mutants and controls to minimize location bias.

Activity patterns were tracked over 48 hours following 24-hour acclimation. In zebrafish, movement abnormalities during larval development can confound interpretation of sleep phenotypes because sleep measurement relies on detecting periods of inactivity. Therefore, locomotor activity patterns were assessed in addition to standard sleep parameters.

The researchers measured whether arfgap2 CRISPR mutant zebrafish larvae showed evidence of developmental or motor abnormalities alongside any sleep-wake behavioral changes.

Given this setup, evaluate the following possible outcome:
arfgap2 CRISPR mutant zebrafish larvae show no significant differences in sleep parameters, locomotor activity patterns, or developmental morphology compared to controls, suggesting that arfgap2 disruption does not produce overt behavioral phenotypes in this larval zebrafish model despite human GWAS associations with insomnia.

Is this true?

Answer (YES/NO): NO